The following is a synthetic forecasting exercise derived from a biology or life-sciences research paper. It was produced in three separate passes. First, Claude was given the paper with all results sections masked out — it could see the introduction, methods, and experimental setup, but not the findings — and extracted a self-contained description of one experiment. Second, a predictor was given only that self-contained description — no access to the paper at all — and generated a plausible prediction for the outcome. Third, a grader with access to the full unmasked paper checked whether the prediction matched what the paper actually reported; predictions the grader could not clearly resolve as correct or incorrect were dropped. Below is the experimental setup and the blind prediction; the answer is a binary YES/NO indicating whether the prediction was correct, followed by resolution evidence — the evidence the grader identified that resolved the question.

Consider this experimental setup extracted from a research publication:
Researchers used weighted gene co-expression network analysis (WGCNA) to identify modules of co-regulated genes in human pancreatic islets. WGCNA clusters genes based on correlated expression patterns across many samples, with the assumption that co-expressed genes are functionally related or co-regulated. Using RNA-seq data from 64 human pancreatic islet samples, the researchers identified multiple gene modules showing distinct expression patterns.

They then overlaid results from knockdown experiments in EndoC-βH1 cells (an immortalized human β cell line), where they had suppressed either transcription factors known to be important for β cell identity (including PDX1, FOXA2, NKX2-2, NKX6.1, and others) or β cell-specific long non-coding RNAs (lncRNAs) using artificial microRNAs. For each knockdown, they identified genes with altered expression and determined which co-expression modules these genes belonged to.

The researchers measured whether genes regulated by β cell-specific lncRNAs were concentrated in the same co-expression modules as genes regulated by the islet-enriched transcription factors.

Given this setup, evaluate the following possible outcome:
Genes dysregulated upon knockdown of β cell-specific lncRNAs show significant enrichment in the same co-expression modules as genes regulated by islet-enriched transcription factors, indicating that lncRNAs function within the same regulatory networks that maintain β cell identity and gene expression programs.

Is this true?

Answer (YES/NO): YES